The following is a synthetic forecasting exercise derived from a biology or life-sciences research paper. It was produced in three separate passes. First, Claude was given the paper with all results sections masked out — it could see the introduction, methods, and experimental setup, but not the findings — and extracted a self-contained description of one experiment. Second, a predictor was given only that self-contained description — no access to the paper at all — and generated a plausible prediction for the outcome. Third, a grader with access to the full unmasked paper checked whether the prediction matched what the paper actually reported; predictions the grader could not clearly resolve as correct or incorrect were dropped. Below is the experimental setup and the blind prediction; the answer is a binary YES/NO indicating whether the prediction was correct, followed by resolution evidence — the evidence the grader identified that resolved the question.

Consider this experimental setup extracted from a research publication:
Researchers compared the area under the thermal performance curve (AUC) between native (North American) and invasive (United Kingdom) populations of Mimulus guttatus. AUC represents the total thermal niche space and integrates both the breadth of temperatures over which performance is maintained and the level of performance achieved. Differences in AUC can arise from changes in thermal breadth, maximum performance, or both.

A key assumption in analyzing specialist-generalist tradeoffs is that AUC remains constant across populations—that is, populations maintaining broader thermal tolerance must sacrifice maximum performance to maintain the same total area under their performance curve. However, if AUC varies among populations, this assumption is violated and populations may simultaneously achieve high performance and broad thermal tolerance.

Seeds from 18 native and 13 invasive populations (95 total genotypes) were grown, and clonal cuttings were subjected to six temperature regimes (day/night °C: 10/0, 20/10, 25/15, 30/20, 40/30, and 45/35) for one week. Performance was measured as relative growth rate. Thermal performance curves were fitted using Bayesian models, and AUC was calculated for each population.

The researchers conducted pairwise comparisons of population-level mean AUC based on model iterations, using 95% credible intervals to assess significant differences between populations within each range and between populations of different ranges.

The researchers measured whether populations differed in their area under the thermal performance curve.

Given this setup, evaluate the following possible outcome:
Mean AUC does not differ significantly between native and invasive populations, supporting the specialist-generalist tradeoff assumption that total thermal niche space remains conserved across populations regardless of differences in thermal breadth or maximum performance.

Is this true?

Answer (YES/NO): NO